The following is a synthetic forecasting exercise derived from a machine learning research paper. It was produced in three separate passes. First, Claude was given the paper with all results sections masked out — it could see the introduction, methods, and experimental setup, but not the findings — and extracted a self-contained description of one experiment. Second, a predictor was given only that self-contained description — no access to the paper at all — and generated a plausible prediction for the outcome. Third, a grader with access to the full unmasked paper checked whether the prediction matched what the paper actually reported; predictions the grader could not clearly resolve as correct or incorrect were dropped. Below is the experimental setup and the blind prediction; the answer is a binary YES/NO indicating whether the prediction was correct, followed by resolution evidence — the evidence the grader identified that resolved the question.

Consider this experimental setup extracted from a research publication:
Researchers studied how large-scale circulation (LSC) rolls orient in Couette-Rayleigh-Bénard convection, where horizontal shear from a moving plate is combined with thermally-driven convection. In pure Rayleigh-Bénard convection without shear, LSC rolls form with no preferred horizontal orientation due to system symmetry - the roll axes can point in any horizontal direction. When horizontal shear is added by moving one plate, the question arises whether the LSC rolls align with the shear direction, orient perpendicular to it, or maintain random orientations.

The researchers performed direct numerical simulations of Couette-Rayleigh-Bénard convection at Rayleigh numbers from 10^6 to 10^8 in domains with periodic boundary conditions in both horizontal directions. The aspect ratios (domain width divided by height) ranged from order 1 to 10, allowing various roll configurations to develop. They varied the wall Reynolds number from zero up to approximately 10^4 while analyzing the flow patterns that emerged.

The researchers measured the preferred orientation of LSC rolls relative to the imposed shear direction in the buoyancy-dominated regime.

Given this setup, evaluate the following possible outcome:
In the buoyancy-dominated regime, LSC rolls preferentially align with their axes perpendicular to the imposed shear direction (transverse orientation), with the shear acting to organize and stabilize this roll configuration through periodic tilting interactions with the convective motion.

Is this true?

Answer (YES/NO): NO